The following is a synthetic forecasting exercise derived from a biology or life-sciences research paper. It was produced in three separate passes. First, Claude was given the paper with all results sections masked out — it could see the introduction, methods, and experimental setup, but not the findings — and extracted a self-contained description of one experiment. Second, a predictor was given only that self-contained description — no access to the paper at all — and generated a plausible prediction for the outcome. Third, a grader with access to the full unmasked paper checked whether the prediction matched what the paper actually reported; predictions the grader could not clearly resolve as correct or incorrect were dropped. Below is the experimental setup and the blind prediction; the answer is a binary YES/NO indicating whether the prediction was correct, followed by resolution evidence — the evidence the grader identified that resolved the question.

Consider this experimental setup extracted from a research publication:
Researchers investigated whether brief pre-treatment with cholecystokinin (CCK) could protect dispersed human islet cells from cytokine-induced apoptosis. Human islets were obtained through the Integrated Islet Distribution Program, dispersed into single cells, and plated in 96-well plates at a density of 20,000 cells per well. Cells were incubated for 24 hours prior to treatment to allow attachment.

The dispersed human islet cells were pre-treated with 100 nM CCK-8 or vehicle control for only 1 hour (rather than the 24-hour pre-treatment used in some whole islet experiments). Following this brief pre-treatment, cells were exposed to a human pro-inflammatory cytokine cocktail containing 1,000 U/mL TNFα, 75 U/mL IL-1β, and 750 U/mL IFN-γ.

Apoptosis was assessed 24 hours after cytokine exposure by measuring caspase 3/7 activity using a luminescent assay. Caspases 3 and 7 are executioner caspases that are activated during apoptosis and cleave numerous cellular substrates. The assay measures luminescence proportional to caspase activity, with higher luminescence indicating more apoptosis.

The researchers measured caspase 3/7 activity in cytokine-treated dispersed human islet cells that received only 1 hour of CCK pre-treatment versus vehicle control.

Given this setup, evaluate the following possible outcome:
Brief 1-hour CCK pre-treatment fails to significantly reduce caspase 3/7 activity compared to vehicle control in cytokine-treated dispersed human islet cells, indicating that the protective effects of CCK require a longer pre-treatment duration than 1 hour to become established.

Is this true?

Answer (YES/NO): NO